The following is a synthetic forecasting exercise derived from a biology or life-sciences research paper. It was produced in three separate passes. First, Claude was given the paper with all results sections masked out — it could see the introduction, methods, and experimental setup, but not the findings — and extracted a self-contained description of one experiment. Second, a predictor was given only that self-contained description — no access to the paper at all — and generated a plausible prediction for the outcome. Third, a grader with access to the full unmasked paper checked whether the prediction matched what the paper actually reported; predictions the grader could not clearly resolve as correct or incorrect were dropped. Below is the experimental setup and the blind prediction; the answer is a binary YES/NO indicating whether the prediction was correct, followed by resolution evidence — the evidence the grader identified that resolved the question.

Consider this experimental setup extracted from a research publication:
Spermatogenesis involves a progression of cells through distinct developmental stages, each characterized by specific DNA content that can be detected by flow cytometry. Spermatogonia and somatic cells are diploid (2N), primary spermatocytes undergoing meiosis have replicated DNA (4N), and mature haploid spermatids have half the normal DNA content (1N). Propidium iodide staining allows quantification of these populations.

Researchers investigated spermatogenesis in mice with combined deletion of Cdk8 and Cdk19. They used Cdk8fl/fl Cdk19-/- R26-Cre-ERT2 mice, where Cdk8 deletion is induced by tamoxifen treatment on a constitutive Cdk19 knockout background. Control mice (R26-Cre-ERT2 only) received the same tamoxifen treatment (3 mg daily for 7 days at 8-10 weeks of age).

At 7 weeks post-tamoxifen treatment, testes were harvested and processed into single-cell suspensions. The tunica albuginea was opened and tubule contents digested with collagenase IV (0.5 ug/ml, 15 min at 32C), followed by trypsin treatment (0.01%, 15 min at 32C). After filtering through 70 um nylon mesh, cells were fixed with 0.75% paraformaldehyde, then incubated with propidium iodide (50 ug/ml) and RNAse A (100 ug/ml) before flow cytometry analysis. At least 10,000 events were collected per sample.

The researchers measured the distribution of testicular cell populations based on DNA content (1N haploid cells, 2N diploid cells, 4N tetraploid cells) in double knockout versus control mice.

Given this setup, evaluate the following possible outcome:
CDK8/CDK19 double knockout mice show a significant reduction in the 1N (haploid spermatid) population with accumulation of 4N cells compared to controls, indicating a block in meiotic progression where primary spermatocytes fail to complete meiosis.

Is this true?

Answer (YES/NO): NO